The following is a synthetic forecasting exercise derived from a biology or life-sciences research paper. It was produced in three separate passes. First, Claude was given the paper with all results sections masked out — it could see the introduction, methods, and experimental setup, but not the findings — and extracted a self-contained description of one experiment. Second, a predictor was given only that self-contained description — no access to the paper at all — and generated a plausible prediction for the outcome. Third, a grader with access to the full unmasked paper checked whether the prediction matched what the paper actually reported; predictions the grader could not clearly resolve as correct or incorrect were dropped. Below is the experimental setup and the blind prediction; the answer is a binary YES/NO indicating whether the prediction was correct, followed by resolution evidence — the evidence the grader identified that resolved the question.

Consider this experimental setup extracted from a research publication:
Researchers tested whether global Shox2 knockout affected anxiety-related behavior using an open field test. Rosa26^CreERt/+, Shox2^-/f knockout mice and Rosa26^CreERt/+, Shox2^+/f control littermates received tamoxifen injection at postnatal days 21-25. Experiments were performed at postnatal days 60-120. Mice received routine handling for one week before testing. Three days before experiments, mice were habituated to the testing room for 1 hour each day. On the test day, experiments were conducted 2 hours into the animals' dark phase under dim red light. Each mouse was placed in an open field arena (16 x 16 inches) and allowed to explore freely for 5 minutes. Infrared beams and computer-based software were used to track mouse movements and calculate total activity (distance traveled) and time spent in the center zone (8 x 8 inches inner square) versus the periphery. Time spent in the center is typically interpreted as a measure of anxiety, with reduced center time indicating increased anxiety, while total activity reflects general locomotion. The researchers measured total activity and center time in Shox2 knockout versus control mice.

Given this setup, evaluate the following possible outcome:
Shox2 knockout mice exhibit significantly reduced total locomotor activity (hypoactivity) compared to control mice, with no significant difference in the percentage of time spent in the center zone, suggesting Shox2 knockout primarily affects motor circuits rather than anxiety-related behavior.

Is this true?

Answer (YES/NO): NO